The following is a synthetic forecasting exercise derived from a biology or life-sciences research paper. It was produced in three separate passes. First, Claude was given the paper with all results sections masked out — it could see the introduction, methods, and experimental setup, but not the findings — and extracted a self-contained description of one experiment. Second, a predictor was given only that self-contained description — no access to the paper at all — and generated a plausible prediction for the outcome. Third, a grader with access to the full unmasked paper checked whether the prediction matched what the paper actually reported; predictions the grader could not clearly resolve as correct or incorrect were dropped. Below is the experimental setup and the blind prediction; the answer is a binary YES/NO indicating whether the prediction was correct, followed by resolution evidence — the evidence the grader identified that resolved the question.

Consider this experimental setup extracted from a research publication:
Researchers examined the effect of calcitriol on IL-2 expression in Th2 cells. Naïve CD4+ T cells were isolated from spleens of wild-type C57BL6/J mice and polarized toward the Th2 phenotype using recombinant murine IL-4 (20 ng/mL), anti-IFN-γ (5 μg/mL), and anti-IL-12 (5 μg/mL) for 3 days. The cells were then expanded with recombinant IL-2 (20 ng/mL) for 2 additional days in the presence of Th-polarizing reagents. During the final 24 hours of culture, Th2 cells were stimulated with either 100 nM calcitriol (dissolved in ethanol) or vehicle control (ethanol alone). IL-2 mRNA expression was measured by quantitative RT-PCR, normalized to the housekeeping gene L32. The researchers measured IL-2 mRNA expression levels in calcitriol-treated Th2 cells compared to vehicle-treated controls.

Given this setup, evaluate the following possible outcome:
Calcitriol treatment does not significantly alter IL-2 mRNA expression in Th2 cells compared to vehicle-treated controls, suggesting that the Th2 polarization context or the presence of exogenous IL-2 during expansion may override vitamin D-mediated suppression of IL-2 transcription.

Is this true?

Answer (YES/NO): NO